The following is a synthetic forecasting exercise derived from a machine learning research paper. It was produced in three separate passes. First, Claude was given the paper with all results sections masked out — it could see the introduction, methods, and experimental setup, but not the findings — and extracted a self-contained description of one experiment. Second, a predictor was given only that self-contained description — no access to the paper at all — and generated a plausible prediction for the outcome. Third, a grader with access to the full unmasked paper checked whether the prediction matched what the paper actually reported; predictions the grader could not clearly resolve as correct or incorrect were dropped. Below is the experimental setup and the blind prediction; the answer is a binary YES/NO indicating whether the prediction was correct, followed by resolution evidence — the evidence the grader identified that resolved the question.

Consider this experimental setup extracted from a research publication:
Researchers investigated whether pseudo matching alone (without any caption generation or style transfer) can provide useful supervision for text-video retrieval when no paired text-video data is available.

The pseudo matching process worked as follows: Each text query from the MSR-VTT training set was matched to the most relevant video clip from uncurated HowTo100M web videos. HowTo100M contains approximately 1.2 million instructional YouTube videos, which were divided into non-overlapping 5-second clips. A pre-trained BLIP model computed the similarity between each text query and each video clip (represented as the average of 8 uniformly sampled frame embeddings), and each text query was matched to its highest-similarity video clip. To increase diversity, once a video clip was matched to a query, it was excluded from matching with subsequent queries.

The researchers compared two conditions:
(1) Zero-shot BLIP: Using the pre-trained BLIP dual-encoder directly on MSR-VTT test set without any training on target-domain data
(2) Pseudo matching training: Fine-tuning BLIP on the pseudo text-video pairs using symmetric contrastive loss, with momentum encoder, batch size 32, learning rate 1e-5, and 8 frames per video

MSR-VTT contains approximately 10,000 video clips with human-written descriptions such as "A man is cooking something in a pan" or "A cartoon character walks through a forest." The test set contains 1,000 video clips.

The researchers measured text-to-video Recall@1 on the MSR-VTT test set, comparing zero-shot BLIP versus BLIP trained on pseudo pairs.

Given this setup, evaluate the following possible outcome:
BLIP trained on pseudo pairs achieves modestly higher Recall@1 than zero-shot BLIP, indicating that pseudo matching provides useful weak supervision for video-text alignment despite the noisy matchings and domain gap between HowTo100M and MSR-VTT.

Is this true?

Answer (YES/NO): NO